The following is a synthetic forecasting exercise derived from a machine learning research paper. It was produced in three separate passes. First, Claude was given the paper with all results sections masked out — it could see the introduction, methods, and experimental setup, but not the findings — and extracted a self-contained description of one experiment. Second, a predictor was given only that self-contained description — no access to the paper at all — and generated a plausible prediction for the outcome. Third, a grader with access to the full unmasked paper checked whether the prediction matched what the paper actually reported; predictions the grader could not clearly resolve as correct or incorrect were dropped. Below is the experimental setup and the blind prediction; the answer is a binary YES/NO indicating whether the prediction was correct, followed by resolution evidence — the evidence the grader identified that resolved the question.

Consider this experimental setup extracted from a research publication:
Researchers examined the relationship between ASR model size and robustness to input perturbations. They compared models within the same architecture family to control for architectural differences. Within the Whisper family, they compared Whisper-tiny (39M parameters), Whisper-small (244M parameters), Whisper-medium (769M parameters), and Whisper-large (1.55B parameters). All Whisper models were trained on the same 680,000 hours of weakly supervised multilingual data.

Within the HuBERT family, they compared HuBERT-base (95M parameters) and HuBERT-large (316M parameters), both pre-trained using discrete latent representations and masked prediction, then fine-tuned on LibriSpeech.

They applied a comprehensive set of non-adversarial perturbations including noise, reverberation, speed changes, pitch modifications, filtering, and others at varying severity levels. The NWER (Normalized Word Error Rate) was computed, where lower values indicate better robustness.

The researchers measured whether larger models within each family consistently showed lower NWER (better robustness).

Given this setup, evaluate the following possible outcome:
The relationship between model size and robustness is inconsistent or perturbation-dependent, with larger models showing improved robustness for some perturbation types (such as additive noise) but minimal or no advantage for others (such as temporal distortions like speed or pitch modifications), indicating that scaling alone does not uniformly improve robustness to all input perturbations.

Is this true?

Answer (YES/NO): NO